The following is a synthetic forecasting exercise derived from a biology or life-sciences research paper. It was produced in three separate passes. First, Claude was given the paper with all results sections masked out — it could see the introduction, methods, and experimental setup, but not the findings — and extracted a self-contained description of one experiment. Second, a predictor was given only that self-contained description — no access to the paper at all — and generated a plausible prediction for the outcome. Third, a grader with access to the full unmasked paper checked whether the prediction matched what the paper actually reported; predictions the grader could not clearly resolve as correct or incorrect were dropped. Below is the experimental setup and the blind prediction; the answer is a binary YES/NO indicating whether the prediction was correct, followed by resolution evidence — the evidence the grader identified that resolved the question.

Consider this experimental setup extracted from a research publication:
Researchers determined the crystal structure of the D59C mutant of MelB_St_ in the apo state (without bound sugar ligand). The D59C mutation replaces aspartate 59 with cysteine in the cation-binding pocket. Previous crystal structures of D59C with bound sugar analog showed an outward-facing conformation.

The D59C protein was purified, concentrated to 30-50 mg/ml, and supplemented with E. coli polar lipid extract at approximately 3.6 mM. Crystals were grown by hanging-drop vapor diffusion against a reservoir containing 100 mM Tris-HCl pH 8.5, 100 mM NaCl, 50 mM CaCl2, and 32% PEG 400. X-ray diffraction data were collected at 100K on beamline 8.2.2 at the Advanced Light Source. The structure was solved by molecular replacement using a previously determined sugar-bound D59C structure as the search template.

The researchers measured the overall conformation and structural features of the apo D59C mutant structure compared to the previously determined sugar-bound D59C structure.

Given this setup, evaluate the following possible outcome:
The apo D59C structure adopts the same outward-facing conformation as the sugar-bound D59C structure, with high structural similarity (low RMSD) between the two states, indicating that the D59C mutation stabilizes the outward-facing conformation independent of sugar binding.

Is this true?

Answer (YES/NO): YES